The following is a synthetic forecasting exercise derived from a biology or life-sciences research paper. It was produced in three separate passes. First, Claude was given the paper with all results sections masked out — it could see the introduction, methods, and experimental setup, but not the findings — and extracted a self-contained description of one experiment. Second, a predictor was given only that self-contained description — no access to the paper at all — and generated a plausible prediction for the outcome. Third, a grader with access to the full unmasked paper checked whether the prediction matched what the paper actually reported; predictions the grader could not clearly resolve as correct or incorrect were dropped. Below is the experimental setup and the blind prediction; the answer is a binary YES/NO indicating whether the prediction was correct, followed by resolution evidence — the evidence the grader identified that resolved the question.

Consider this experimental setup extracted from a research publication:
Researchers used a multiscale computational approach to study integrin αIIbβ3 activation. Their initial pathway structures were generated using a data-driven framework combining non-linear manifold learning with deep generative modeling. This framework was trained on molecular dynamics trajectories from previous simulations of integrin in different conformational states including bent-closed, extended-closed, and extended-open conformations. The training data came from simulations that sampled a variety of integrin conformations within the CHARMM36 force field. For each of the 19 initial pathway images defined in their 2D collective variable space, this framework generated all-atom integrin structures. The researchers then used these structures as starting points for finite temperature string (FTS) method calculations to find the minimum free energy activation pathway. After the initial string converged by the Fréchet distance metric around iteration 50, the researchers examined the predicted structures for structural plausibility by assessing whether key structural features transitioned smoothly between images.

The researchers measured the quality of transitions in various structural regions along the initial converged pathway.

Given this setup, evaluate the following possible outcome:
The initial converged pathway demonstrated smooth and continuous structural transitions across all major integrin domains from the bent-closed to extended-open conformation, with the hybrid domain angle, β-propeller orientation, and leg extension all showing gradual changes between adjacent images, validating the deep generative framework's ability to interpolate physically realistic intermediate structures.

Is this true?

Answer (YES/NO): NO